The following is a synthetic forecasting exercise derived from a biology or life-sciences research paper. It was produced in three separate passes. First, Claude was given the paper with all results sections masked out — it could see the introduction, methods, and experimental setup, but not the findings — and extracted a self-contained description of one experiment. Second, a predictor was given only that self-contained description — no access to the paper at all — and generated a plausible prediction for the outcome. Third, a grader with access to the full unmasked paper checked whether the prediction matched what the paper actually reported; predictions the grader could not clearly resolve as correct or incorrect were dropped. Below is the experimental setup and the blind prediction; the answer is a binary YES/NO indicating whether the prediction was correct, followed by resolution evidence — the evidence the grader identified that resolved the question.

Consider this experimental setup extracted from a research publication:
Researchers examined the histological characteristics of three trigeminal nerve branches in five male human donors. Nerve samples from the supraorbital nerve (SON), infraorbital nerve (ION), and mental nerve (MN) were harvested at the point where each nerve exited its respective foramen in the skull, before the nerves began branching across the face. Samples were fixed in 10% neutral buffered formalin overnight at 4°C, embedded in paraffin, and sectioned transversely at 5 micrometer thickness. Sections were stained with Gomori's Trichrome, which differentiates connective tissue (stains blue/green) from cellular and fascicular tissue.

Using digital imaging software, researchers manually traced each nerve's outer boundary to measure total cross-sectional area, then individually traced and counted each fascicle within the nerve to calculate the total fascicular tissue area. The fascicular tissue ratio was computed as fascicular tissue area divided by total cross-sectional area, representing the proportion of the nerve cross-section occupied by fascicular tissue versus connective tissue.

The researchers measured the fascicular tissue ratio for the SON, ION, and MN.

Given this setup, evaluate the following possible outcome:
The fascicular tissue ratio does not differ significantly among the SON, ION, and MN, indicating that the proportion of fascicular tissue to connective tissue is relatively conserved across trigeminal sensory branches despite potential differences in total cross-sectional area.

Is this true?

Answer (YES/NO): NO